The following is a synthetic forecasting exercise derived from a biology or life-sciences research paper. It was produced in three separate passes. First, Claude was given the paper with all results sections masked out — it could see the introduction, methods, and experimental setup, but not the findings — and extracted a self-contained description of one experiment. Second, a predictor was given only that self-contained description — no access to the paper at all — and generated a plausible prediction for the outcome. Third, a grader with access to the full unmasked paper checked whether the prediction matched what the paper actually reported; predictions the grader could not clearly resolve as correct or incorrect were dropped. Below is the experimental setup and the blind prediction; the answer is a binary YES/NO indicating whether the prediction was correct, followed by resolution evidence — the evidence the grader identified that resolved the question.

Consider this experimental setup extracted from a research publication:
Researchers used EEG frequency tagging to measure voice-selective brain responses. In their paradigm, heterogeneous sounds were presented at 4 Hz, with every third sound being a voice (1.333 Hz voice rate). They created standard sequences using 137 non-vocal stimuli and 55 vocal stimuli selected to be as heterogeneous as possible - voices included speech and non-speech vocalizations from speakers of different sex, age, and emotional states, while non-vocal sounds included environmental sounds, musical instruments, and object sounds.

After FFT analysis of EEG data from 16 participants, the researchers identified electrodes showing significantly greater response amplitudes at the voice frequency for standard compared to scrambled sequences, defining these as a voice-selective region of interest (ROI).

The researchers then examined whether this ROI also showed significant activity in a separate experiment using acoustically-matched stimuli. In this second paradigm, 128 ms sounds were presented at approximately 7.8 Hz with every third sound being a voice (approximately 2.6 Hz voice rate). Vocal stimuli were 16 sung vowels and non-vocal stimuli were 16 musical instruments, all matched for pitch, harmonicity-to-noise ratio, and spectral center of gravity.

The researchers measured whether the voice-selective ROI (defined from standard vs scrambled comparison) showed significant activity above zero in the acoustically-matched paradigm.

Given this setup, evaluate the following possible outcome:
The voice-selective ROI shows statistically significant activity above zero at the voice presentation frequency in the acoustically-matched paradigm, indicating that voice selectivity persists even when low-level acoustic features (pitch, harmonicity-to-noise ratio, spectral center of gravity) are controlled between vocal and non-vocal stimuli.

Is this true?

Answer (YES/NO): YES